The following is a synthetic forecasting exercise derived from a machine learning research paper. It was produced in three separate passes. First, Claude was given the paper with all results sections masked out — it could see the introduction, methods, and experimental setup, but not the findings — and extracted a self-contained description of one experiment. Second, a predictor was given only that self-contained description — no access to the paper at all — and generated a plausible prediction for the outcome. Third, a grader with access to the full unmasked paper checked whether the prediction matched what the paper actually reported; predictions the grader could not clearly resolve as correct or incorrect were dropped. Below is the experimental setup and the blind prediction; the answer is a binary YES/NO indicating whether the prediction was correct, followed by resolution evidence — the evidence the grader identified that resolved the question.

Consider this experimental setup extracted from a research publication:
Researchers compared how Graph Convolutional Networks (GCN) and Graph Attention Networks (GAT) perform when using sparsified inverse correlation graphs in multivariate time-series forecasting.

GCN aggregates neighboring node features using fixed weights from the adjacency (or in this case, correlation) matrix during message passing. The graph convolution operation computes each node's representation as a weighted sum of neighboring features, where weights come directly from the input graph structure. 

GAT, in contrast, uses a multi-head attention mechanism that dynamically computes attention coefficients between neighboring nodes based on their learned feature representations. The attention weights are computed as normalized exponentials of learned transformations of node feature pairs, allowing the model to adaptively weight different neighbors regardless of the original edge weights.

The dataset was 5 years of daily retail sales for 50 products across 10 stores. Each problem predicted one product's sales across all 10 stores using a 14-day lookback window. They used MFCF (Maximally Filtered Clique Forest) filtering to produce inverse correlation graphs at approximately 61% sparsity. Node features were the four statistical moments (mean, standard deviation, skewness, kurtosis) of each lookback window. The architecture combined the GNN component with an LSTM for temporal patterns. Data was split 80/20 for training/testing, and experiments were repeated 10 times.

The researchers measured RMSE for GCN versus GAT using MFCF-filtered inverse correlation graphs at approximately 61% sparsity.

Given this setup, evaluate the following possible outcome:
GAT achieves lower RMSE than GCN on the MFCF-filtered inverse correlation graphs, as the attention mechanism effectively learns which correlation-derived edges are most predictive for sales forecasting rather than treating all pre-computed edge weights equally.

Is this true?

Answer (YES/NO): YES